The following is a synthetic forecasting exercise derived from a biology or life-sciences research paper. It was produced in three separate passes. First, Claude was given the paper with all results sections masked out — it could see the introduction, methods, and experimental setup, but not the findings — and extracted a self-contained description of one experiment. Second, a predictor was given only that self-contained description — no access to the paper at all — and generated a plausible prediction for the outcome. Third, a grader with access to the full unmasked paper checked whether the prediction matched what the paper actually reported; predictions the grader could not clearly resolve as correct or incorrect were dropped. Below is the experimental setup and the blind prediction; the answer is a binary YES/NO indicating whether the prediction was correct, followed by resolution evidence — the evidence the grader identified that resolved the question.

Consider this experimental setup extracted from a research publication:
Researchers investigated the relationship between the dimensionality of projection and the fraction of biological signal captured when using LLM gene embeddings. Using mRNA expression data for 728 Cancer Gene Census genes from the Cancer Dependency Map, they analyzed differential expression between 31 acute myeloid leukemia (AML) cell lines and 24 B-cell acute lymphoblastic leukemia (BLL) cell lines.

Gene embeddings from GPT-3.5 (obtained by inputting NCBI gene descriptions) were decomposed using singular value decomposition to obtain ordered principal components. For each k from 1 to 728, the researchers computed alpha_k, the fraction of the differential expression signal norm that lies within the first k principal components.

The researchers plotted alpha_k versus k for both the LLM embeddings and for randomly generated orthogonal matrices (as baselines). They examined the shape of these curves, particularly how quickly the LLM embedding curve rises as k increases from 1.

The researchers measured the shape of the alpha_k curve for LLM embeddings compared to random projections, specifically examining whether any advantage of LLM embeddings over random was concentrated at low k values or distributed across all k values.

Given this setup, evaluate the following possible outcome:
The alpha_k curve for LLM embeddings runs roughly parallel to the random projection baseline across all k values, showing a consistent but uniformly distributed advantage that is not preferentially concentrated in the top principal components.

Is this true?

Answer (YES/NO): NO